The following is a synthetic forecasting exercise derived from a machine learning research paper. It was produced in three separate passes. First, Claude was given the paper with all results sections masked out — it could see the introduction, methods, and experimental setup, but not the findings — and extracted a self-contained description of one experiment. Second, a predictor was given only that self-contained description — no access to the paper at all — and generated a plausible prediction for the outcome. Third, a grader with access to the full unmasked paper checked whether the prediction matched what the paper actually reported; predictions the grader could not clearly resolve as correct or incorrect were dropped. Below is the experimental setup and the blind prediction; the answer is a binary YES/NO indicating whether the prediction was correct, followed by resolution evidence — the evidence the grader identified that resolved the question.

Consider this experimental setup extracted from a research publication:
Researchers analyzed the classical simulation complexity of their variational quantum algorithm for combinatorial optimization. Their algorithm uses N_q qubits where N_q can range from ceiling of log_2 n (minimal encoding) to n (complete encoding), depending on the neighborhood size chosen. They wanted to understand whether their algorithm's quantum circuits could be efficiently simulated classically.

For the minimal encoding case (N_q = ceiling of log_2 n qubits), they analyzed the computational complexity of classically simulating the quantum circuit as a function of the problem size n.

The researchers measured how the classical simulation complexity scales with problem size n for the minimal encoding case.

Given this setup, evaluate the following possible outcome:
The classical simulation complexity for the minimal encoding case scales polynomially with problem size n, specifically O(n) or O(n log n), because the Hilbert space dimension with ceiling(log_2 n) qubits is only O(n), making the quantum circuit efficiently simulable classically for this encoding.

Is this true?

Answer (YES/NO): NO